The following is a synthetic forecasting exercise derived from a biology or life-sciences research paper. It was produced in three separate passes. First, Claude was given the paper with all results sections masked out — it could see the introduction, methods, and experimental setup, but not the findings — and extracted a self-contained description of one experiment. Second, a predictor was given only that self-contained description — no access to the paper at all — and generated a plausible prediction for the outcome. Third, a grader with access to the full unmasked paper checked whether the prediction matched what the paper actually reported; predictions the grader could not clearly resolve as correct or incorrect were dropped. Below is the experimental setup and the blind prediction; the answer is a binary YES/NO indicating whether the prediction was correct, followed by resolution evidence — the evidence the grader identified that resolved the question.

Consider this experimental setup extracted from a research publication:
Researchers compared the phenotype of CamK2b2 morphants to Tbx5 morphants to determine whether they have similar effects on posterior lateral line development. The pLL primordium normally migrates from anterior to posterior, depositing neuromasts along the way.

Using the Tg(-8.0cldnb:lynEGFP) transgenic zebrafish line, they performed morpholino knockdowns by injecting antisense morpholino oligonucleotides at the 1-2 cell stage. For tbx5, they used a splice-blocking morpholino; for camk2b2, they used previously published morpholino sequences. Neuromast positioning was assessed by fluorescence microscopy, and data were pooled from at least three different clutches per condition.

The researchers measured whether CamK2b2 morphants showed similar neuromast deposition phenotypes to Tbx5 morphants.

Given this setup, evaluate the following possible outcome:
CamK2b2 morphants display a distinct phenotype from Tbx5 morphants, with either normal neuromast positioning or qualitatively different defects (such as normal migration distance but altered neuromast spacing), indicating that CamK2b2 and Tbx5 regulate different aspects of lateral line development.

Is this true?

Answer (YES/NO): NO